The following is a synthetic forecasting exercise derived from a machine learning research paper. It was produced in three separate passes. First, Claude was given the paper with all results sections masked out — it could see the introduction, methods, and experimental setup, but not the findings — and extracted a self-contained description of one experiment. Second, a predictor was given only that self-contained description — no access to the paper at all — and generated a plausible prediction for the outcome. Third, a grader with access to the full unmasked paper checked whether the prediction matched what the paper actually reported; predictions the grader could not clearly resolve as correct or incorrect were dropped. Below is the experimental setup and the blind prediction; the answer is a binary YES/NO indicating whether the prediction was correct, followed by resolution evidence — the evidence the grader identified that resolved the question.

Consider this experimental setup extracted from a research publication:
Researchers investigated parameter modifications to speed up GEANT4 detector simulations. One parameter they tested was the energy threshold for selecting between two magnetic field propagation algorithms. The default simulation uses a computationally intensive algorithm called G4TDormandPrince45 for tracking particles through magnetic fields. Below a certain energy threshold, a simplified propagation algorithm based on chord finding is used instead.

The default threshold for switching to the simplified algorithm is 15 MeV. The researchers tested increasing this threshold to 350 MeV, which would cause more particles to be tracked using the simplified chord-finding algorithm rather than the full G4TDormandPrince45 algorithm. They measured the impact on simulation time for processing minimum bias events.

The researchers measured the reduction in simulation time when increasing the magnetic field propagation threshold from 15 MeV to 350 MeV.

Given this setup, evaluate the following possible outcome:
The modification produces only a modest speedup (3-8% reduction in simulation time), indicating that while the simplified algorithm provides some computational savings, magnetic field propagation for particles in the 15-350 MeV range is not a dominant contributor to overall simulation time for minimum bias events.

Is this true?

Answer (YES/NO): YES